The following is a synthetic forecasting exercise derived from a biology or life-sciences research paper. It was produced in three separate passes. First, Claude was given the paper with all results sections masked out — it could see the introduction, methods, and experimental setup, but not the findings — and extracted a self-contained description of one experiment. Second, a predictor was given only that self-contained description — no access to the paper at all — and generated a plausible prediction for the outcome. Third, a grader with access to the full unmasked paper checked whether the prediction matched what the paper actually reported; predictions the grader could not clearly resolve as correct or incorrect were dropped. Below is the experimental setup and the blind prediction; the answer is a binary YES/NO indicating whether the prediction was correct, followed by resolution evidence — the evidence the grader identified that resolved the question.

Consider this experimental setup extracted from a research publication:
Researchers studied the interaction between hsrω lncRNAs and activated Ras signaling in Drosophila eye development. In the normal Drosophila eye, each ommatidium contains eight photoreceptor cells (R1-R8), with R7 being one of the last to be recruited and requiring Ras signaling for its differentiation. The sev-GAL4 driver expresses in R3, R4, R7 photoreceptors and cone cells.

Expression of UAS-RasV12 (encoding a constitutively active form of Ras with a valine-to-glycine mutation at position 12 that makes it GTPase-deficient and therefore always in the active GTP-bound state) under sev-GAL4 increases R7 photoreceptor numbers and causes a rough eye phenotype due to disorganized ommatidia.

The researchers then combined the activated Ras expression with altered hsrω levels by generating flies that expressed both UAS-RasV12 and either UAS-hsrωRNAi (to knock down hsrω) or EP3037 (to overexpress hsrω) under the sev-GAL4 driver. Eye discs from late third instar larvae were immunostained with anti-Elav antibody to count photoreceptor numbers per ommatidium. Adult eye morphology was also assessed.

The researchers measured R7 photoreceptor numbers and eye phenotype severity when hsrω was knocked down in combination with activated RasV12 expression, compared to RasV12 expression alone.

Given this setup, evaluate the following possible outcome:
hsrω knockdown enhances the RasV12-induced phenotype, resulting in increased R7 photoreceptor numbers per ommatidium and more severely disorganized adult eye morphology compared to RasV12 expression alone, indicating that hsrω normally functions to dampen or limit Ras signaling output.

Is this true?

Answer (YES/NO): NO